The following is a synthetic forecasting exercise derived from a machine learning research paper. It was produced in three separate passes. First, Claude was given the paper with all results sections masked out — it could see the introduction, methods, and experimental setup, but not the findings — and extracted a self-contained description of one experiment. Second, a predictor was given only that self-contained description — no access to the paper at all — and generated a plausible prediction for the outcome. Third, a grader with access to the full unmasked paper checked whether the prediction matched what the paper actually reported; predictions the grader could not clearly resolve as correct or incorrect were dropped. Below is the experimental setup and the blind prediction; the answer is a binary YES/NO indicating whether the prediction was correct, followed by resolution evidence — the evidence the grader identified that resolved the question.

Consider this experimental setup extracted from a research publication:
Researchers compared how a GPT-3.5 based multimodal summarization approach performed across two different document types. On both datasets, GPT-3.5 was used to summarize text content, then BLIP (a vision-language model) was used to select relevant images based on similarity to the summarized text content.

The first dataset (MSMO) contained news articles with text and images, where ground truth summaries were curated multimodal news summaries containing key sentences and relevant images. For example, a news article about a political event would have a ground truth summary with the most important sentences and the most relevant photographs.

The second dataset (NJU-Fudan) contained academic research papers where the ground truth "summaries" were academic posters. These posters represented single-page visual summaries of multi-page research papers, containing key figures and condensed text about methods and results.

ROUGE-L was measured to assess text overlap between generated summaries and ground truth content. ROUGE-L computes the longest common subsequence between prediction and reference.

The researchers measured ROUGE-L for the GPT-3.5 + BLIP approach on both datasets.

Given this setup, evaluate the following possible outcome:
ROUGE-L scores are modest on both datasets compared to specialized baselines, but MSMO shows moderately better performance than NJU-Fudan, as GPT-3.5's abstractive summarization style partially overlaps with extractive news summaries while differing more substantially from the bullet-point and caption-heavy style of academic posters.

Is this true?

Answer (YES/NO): NO